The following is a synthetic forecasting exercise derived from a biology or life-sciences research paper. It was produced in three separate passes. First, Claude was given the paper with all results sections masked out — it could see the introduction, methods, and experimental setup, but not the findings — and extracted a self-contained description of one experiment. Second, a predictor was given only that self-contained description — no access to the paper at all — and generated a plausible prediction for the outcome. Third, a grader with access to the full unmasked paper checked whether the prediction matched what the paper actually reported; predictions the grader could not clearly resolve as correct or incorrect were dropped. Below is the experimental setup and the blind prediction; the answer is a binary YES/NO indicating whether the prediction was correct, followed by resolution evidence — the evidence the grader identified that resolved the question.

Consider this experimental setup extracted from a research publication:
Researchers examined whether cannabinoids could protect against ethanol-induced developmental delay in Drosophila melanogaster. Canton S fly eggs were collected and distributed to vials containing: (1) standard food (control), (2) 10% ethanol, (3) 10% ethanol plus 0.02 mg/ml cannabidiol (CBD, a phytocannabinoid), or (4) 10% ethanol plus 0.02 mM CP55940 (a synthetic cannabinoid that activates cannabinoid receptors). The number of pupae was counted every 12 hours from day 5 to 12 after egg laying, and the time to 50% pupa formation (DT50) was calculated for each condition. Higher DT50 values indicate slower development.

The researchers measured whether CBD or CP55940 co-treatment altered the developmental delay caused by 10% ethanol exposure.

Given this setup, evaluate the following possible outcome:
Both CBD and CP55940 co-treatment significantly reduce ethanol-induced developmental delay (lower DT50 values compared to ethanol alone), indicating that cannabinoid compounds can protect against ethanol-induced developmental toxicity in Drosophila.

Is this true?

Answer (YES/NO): NO